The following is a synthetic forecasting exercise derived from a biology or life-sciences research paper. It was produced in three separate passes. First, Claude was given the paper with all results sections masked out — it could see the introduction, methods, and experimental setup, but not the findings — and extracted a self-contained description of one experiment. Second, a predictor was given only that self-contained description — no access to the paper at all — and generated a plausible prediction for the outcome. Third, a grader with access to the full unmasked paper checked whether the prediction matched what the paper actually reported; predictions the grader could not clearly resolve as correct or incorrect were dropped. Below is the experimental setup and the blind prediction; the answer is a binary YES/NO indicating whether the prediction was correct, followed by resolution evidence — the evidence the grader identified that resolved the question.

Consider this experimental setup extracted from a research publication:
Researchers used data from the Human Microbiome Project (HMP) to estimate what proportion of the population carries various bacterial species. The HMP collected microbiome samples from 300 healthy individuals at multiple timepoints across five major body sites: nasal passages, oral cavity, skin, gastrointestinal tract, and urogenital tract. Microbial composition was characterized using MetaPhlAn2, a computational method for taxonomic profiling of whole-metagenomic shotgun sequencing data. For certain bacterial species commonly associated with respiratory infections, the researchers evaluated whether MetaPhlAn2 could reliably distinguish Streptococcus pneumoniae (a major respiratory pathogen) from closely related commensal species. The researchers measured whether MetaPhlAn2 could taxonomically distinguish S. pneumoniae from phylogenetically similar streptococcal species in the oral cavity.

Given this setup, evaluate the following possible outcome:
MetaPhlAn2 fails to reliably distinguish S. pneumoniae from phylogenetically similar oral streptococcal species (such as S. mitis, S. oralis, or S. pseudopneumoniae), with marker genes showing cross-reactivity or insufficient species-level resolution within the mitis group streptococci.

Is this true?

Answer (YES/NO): YES